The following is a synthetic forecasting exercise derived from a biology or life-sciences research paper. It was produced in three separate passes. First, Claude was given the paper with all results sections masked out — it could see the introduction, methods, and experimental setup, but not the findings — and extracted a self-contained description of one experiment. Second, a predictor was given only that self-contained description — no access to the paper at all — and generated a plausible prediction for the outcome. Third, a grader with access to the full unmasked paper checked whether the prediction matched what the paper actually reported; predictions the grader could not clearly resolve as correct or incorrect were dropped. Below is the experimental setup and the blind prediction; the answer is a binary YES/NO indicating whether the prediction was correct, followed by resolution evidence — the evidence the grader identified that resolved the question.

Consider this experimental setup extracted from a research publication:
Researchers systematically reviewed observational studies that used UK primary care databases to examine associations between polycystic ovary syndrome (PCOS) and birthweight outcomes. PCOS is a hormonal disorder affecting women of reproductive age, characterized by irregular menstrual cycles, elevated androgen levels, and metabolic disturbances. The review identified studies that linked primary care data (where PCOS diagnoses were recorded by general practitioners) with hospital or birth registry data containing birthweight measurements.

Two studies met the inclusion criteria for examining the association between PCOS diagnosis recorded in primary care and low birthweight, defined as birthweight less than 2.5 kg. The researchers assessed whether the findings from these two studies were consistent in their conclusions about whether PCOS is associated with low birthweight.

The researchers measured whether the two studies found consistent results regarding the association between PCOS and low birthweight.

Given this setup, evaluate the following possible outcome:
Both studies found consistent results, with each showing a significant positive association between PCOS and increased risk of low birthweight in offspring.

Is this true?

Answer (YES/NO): NO